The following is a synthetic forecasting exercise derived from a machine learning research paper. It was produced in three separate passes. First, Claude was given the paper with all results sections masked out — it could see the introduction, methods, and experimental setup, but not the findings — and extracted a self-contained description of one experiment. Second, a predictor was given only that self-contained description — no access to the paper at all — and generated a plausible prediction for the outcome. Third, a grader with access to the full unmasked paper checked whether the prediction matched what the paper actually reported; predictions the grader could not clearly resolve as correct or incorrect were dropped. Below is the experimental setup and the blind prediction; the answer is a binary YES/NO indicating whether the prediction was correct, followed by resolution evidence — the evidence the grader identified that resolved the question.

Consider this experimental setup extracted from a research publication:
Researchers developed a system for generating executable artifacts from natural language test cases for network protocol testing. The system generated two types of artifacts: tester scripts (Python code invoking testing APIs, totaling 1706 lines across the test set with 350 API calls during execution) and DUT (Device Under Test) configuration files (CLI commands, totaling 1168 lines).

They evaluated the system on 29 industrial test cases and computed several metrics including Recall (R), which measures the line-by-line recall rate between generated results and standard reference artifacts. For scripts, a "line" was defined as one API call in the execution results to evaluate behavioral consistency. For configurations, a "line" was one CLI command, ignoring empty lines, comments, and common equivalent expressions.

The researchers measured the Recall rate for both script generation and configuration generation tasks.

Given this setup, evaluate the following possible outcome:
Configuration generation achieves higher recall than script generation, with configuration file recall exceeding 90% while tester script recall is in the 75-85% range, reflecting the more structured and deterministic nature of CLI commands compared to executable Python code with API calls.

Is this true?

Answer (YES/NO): NO